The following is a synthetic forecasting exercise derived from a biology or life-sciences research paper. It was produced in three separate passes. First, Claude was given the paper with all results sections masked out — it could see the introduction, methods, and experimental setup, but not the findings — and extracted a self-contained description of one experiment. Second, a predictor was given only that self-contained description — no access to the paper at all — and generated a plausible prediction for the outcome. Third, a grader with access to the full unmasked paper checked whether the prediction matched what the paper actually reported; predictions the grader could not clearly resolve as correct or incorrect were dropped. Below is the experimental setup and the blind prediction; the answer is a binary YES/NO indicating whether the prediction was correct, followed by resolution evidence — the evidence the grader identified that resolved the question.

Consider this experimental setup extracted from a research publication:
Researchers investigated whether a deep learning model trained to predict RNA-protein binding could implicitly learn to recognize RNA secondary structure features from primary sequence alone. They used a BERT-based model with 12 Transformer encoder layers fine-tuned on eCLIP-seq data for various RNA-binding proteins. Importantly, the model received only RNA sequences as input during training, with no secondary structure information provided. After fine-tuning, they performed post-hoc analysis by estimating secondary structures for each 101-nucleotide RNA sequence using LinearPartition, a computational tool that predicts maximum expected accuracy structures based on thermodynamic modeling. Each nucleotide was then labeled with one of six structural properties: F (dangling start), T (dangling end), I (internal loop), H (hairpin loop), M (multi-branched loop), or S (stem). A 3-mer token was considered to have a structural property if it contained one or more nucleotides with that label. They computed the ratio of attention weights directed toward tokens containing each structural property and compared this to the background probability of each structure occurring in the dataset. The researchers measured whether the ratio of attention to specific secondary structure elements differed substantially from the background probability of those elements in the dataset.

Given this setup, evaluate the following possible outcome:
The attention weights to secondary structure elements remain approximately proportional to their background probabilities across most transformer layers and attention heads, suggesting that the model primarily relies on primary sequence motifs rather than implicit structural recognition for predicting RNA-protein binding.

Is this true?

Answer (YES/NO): NO